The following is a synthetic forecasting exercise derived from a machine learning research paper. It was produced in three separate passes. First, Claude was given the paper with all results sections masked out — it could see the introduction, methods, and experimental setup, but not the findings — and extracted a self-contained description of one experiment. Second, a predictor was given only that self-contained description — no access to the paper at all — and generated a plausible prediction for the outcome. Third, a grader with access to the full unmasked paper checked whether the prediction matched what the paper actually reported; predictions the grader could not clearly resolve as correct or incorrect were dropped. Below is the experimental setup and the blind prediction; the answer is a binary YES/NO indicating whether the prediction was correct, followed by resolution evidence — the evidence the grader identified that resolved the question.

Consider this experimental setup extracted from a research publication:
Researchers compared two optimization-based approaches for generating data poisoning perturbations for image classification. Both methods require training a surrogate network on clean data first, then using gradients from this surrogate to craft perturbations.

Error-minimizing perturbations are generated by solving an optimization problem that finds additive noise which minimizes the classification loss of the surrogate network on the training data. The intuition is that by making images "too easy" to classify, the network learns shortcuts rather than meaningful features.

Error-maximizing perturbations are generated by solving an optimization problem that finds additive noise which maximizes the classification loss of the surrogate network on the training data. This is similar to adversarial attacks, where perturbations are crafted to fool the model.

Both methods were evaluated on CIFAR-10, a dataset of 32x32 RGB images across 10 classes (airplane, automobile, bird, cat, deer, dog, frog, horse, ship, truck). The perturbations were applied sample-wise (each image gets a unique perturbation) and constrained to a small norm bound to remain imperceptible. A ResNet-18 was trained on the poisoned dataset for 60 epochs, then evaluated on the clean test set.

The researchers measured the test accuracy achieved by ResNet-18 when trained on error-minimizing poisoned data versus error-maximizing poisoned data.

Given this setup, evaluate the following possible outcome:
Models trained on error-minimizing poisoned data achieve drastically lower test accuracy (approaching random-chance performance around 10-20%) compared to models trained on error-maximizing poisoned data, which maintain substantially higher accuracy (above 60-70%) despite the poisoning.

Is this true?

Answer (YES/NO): NO